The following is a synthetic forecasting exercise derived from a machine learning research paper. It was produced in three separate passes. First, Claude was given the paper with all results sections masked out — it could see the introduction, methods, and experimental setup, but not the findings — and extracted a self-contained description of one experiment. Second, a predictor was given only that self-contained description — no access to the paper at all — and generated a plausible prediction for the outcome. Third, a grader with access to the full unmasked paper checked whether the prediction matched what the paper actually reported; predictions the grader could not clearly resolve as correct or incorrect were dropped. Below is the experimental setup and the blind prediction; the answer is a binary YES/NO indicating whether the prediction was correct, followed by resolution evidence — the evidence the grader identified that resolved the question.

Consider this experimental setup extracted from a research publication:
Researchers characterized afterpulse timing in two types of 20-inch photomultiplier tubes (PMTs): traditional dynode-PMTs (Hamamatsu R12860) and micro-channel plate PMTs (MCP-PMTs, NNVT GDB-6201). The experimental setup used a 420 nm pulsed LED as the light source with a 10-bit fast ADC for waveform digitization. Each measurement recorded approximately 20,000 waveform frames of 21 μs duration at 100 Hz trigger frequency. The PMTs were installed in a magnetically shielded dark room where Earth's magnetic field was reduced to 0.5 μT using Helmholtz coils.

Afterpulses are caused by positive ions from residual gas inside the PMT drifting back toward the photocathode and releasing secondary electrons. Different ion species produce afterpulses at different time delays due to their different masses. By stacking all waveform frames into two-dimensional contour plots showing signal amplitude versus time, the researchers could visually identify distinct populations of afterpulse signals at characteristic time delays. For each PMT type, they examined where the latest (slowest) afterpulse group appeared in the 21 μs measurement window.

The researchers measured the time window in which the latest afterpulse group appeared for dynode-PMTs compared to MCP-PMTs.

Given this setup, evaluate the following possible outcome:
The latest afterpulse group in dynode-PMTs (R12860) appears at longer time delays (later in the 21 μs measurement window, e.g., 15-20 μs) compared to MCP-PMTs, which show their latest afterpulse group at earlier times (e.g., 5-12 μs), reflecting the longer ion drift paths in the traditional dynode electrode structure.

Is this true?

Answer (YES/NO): NO